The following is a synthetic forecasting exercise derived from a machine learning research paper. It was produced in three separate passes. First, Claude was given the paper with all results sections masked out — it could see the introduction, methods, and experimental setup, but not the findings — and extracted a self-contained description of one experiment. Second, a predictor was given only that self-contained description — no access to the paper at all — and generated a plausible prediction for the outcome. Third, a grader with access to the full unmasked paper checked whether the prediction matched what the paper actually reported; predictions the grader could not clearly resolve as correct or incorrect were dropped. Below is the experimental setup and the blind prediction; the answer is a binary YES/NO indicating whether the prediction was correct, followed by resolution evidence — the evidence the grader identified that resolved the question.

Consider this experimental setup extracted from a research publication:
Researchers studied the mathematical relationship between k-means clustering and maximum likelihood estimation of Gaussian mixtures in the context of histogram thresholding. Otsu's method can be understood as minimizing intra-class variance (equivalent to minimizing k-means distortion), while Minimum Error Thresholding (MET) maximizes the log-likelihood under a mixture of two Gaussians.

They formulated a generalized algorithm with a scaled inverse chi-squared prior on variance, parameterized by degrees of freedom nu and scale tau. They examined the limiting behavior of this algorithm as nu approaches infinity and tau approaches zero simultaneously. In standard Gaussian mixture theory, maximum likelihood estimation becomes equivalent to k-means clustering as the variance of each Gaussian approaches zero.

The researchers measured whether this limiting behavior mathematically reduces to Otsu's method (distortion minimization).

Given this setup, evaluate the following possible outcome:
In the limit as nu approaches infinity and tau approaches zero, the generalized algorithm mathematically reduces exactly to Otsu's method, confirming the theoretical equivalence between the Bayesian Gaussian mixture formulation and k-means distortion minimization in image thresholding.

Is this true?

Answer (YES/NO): YES